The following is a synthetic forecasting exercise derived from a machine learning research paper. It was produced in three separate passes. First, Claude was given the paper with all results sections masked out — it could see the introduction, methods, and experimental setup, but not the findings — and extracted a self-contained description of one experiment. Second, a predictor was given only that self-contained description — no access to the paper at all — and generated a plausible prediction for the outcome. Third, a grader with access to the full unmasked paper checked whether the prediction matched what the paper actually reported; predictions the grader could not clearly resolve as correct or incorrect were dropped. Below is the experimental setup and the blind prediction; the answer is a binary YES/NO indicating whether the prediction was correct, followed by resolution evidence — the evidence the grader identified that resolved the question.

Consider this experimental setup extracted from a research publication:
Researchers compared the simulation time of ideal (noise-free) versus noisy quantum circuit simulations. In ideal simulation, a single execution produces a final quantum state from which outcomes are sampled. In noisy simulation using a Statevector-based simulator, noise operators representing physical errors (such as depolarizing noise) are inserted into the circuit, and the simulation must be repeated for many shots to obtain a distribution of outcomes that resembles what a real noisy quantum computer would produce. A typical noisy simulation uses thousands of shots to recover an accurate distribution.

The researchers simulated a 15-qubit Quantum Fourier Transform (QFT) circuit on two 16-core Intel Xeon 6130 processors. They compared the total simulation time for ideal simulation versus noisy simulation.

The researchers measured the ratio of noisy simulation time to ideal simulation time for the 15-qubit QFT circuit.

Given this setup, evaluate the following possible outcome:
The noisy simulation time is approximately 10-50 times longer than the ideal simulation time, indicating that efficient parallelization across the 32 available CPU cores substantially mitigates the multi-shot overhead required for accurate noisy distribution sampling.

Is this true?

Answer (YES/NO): NO